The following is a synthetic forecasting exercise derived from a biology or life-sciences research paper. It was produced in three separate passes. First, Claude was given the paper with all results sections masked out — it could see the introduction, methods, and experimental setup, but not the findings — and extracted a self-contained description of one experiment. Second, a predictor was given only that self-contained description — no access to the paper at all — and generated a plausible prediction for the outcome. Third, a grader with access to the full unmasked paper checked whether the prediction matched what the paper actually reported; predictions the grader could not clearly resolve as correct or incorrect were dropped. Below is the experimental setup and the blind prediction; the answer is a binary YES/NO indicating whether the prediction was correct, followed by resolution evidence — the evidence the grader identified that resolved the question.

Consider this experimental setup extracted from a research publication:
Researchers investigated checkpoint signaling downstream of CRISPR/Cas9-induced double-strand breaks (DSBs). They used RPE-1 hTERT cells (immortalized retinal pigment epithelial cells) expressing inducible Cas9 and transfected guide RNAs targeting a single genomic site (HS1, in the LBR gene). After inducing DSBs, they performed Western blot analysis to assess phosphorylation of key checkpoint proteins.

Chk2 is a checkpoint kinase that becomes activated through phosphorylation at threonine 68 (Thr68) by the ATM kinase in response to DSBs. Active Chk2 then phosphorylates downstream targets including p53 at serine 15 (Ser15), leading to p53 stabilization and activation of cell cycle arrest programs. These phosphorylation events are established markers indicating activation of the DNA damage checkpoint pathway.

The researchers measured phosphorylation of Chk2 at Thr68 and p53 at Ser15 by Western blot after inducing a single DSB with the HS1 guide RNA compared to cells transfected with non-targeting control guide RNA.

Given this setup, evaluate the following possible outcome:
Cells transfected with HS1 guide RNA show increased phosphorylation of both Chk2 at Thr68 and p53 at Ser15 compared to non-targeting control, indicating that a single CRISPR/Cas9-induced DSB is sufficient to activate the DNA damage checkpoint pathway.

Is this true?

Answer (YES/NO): YES